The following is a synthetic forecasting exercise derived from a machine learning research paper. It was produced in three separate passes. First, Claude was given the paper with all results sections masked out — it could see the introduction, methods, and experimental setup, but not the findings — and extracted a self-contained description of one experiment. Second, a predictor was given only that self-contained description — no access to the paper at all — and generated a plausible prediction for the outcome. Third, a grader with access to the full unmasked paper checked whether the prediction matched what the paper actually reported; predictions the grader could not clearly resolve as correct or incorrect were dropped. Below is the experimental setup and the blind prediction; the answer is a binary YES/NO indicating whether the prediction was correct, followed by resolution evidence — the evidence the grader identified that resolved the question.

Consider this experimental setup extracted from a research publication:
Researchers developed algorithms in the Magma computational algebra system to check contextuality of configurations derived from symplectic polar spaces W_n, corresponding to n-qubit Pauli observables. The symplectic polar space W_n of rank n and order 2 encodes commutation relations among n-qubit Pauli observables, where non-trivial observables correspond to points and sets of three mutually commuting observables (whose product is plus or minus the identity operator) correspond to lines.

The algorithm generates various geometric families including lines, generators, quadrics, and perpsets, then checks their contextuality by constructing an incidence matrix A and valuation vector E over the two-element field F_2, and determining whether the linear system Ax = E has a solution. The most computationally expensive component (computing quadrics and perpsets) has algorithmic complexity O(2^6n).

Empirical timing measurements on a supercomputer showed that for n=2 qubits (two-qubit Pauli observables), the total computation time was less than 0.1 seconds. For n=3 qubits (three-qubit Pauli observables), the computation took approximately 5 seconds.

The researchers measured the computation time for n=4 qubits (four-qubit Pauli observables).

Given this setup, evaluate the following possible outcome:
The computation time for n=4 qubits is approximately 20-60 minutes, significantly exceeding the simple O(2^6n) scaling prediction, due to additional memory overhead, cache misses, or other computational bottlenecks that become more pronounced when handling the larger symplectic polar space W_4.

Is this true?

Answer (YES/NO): NO